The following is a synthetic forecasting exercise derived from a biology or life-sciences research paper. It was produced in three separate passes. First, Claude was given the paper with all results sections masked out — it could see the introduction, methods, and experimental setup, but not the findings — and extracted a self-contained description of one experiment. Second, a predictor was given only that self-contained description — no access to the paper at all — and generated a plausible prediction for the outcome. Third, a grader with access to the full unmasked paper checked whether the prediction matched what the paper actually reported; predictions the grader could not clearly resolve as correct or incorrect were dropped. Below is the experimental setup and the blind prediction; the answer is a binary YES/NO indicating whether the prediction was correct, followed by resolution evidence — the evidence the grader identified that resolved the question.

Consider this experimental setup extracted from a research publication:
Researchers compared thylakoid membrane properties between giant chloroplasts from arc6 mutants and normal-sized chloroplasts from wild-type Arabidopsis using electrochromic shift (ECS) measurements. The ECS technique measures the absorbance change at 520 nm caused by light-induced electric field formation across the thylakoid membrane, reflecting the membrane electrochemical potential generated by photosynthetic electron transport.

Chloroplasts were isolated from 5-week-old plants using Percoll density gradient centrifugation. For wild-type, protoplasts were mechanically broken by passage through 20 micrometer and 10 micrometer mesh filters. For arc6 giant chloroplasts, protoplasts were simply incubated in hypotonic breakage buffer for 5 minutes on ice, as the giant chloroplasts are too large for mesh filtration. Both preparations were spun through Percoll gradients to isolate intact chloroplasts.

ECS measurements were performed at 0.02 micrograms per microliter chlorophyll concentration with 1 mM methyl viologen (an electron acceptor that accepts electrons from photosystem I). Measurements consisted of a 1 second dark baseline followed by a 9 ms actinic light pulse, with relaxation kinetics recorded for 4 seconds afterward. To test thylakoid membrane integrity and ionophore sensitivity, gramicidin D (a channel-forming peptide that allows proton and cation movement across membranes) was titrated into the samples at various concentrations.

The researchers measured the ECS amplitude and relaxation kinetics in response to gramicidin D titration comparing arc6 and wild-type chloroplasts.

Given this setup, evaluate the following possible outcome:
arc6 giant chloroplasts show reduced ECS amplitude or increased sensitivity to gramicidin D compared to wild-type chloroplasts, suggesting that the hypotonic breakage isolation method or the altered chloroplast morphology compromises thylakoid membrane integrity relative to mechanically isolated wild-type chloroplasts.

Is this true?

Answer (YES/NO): NO